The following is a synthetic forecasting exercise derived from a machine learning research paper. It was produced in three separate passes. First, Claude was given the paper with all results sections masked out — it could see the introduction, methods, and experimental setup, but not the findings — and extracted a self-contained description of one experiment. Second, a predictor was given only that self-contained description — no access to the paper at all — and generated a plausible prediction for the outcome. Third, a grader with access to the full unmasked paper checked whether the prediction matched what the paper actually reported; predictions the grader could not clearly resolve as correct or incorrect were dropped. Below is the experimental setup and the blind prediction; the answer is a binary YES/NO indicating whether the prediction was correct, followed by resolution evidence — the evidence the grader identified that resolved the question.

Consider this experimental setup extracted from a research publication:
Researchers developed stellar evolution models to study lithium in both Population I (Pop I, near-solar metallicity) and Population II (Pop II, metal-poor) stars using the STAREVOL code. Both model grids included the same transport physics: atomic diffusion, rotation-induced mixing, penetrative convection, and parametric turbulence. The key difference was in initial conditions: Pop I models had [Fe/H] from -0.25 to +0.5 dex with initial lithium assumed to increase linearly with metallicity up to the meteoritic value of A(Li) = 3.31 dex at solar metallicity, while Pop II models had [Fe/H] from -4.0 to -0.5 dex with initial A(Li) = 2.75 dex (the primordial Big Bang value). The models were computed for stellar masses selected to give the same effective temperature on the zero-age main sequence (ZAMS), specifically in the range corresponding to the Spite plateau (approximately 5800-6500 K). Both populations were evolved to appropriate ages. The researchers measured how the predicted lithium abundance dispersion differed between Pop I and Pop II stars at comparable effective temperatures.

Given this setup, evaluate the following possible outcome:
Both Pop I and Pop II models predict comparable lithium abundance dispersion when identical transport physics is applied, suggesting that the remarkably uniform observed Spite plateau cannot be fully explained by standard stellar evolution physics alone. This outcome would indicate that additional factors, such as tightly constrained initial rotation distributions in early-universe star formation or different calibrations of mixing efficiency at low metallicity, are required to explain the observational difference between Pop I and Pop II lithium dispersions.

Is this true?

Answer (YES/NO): NO